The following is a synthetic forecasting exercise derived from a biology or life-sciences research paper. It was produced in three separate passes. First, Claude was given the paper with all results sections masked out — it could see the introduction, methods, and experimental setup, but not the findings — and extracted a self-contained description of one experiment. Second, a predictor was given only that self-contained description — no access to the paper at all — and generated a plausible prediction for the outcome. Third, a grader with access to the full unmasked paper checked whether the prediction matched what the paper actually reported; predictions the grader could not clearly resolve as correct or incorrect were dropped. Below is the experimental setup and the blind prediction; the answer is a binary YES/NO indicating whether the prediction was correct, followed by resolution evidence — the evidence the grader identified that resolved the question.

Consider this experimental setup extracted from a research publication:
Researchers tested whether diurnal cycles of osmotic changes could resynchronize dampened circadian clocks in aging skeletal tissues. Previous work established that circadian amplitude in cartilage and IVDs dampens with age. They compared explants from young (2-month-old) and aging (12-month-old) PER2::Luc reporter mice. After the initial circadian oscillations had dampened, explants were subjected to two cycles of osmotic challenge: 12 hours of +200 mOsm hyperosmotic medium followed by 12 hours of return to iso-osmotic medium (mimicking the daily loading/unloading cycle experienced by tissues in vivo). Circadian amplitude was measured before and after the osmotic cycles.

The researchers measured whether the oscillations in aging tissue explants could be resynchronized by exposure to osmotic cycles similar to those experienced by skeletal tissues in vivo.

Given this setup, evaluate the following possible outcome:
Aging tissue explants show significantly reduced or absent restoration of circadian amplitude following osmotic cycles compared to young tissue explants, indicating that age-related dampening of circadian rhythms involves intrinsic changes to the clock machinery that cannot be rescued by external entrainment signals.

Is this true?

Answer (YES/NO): NO